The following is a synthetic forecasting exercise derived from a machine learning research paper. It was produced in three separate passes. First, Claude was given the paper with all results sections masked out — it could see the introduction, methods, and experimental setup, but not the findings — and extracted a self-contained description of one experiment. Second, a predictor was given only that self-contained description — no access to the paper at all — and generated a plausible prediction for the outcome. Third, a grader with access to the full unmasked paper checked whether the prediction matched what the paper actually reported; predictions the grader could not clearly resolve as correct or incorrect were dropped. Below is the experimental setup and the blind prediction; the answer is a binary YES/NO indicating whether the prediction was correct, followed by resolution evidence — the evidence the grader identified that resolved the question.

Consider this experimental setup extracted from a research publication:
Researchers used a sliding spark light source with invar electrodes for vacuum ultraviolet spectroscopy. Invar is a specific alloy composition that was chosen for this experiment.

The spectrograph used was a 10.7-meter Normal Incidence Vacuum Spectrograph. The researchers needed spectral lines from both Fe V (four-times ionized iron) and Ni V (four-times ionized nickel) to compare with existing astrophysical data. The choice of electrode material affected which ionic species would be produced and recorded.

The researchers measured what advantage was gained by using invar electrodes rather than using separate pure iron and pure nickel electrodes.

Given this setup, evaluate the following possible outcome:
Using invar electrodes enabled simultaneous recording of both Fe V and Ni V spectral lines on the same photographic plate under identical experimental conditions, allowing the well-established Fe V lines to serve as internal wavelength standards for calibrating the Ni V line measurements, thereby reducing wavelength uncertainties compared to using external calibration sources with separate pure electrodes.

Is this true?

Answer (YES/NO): NO